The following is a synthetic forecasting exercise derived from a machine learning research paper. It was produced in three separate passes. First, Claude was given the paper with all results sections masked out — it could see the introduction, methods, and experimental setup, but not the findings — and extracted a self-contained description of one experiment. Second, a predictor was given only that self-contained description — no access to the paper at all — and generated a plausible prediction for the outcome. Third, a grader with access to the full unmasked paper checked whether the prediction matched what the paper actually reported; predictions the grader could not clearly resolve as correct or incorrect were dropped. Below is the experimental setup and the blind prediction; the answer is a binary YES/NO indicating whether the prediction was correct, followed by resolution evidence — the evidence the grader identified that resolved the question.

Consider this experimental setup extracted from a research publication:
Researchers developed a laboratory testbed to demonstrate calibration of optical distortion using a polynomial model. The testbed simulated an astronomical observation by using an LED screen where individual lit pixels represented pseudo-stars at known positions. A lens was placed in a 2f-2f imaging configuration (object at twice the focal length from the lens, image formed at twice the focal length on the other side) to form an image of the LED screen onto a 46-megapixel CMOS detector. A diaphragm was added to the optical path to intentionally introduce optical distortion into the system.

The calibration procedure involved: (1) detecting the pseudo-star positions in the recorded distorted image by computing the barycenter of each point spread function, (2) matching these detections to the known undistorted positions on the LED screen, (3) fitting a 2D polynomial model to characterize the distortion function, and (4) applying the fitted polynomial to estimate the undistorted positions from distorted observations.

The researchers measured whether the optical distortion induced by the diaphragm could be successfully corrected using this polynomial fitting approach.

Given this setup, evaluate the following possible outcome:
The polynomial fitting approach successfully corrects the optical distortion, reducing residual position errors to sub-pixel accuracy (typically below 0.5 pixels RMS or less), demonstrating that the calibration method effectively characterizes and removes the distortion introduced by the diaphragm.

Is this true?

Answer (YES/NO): YES